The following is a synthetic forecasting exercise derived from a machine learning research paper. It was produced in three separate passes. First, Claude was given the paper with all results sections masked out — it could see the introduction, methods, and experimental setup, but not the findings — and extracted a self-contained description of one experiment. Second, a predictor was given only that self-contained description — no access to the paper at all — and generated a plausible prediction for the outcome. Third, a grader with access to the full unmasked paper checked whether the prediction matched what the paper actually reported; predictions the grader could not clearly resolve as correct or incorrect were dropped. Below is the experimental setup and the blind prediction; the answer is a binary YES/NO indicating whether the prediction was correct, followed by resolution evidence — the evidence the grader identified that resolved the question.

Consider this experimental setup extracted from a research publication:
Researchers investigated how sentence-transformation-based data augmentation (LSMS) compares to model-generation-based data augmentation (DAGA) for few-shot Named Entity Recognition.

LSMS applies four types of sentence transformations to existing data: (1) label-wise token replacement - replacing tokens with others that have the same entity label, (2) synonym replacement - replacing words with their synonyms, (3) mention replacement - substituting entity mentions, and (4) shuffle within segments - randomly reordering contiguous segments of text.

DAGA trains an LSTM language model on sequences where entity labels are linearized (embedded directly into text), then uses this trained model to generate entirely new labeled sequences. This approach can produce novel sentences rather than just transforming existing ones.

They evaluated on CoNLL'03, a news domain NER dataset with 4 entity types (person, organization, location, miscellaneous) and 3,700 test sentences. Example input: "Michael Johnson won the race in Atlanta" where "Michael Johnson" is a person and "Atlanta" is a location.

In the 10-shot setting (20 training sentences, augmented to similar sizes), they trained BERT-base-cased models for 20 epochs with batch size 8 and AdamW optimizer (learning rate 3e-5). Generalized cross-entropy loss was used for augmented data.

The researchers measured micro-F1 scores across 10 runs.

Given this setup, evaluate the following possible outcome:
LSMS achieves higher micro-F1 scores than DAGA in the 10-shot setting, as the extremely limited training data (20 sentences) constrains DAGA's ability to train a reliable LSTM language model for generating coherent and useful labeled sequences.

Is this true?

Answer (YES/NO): YES